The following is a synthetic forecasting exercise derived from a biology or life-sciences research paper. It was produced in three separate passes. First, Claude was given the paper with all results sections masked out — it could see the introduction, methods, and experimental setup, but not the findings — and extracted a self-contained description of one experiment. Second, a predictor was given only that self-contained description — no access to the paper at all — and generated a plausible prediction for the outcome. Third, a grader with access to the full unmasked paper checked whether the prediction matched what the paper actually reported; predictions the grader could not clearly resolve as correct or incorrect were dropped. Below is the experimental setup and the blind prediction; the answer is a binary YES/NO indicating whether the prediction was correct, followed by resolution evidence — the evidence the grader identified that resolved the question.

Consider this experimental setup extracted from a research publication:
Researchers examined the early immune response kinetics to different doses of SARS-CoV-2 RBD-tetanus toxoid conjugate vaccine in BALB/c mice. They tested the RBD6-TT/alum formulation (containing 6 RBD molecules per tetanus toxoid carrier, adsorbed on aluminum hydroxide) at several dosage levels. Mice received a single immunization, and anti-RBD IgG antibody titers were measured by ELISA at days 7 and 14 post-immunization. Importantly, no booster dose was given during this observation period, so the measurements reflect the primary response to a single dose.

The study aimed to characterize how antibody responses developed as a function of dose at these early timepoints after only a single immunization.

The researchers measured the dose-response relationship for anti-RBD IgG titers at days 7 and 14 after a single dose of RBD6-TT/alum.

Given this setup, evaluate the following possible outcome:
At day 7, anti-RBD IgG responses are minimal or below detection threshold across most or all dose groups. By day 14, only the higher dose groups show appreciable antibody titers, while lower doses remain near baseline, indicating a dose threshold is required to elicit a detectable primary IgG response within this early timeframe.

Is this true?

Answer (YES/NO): NO